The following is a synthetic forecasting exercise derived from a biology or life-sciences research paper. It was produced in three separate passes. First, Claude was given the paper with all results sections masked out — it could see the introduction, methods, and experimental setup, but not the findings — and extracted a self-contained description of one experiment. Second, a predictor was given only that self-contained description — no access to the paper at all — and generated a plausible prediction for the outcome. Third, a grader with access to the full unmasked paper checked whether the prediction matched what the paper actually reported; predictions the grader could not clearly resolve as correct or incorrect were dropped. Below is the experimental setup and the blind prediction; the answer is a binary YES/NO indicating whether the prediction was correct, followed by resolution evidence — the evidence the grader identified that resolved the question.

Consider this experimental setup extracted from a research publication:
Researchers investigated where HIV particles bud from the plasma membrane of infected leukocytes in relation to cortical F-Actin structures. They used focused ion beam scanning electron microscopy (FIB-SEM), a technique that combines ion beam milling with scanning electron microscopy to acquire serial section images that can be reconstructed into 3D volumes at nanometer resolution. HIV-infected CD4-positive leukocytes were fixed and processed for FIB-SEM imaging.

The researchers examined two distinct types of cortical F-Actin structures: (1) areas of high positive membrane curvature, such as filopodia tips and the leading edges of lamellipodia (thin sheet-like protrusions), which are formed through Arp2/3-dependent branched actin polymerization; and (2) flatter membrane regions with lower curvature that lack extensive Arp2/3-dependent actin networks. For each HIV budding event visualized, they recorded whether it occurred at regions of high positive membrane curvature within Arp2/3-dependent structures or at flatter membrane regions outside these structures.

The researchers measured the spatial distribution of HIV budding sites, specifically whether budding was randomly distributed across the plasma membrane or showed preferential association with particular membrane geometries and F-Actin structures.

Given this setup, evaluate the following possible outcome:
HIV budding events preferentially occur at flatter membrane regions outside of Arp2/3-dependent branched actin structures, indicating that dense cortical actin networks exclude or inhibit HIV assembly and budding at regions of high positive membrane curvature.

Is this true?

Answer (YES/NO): NO